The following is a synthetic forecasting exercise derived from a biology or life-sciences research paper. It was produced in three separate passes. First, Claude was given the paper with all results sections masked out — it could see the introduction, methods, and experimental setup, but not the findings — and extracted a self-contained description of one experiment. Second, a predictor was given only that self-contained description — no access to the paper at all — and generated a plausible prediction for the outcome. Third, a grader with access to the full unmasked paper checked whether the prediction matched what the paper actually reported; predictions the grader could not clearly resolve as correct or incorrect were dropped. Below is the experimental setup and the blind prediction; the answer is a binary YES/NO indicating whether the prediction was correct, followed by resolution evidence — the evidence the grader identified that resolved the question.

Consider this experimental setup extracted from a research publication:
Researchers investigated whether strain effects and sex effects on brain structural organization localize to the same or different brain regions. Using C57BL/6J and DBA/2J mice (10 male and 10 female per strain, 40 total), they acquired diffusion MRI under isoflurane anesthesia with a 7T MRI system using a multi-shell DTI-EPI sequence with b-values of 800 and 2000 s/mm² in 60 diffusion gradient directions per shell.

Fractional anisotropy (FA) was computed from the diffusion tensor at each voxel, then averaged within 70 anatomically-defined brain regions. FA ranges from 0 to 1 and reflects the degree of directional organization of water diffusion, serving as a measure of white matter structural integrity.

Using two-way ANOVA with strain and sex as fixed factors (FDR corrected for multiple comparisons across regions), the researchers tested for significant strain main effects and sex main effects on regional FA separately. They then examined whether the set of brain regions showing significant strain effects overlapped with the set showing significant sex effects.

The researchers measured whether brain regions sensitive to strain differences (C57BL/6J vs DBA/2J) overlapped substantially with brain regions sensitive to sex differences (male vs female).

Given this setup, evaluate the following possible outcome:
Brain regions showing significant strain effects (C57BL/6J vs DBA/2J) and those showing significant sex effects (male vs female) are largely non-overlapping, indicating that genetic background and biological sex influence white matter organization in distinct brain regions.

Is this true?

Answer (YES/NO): NO